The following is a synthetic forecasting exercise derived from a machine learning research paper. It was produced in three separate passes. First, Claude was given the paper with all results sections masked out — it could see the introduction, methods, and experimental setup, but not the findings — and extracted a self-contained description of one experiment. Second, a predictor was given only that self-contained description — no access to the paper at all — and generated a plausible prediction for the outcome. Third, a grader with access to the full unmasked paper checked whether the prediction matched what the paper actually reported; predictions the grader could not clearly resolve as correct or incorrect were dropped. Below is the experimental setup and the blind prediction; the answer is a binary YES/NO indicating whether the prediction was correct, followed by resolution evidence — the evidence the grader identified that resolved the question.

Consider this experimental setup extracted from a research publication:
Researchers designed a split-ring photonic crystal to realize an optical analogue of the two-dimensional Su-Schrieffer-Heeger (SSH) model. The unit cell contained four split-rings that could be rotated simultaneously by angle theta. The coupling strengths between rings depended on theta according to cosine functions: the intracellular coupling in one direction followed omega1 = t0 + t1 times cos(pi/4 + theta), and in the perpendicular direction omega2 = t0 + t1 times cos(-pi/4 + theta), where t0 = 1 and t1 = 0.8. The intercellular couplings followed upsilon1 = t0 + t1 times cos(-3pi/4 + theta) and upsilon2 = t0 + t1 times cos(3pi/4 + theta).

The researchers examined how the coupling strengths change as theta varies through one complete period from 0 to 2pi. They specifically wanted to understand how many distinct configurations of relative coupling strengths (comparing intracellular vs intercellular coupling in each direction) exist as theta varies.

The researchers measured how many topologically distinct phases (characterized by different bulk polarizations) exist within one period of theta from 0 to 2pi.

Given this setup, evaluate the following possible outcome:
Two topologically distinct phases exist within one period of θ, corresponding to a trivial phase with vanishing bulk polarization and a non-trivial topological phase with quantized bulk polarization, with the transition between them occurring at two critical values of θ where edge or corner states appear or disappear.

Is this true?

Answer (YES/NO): NO